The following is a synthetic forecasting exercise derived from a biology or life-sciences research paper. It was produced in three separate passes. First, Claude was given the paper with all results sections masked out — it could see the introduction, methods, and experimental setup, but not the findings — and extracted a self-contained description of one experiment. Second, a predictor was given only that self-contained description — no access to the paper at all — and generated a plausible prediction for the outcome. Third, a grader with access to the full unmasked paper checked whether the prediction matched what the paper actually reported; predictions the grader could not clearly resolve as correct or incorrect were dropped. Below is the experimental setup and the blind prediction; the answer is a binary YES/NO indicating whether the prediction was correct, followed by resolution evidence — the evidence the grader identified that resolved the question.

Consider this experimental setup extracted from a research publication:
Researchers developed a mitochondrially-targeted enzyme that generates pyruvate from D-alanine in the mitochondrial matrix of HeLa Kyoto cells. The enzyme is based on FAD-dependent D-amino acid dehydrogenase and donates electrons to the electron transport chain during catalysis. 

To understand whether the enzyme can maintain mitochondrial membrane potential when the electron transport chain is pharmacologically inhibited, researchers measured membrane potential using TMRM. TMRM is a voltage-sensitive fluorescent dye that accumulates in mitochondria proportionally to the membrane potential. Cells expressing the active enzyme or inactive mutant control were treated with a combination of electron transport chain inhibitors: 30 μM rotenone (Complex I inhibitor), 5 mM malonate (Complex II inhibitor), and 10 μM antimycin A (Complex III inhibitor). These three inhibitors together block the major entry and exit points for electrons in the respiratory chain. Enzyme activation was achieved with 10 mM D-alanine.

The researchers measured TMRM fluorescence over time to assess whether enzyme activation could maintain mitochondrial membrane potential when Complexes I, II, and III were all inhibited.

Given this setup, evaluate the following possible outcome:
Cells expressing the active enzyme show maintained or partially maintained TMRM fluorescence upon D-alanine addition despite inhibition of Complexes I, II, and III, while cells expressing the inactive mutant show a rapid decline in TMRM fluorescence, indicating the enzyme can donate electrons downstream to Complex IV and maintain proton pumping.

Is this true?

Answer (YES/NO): NO